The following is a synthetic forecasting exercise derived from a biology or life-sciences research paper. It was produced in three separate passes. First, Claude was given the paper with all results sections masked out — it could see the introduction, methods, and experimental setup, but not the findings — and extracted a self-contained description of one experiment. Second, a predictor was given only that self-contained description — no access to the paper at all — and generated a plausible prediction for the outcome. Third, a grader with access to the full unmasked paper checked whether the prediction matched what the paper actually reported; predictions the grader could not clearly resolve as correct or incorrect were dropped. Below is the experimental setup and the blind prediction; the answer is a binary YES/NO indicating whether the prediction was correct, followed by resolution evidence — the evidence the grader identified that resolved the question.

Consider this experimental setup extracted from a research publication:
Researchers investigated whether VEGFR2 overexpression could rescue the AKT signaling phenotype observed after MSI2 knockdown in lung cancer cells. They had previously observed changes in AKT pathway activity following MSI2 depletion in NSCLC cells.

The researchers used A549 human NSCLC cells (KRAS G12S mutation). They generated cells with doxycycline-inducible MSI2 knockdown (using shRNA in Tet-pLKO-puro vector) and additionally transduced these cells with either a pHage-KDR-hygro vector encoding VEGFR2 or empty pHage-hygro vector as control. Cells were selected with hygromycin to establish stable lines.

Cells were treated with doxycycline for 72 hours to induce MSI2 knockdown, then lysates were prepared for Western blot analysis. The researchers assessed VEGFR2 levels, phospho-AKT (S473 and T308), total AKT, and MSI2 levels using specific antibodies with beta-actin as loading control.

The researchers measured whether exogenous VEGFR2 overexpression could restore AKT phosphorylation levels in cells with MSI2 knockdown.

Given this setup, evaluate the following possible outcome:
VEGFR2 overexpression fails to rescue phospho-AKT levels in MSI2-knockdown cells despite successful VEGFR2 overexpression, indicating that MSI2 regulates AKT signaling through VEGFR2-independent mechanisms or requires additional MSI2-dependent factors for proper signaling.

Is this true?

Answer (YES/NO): YES